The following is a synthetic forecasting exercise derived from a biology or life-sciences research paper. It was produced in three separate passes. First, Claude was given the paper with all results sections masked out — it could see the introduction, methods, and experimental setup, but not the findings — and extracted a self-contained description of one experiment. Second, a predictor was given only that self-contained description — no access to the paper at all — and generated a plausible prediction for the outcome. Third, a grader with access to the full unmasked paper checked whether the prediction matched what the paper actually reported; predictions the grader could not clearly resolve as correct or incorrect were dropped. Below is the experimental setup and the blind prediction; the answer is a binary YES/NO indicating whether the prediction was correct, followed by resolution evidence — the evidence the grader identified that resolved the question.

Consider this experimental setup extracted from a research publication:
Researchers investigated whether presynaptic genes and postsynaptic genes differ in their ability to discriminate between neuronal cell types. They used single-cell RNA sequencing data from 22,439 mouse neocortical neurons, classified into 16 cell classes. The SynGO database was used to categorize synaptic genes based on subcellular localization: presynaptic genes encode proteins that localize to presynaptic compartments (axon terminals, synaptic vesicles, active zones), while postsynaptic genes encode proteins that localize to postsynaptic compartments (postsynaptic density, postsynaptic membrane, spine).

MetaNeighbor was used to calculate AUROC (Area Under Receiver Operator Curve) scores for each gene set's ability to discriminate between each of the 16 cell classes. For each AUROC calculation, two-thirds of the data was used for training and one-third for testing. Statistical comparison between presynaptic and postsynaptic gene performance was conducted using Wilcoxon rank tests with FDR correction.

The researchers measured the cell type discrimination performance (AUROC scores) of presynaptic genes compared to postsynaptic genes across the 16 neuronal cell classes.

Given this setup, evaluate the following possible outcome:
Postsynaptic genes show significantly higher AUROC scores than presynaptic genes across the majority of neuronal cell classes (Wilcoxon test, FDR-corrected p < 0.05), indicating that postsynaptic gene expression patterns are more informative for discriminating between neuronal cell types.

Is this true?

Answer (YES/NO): NO